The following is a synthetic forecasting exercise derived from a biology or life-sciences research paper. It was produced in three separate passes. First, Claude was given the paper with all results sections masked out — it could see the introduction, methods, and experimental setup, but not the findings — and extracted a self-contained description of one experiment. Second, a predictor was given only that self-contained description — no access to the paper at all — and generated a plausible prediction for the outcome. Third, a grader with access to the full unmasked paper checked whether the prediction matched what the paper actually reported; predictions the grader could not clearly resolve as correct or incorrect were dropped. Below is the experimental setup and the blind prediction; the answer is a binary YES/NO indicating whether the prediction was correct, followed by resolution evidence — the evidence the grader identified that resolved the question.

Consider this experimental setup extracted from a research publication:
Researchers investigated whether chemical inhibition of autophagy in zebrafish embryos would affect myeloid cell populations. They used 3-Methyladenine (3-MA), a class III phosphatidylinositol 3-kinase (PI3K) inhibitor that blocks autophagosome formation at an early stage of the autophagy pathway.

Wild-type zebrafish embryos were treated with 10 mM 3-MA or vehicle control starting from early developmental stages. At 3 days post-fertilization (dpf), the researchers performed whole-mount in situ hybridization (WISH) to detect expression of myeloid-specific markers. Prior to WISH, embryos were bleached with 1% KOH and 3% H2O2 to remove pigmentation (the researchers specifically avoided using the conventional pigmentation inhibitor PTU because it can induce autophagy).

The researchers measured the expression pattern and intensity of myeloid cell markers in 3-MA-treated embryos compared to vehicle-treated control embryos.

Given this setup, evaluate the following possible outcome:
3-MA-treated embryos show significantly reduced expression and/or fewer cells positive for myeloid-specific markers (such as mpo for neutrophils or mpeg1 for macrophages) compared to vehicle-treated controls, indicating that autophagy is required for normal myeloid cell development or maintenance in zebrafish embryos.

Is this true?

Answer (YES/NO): NO